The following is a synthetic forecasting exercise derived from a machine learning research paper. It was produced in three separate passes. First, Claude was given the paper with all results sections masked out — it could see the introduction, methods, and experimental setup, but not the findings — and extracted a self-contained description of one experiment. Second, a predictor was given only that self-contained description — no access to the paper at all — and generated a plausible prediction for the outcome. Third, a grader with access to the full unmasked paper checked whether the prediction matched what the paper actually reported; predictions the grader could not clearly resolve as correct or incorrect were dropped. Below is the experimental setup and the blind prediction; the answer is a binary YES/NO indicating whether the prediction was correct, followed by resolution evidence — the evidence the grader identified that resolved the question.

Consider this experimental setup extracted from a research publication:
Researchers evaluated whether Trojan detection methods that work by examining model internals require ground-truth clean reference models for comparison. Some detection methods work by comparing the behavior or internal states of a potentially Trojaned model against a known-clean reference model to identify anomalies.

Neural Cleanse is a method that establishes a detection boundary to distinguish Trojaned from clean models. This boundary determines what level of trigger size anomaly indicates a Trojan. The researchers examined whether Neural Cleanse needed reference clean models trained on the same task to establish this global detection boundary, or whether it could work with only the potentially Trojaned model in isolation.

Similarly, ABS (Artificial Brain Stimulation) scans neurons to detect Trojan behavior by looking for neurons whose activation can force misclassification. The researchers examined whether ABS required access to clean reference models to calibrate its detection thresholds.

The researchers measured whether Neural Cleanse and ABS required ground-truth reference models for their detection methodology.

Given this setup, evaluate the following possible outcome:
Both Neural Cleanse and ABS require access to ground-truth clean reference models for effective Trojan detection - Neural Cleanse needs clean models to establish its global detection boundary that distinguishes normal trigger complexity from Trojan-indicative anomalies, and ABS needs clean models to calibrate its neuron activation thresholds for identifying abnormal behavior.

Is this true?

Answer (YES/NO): YES